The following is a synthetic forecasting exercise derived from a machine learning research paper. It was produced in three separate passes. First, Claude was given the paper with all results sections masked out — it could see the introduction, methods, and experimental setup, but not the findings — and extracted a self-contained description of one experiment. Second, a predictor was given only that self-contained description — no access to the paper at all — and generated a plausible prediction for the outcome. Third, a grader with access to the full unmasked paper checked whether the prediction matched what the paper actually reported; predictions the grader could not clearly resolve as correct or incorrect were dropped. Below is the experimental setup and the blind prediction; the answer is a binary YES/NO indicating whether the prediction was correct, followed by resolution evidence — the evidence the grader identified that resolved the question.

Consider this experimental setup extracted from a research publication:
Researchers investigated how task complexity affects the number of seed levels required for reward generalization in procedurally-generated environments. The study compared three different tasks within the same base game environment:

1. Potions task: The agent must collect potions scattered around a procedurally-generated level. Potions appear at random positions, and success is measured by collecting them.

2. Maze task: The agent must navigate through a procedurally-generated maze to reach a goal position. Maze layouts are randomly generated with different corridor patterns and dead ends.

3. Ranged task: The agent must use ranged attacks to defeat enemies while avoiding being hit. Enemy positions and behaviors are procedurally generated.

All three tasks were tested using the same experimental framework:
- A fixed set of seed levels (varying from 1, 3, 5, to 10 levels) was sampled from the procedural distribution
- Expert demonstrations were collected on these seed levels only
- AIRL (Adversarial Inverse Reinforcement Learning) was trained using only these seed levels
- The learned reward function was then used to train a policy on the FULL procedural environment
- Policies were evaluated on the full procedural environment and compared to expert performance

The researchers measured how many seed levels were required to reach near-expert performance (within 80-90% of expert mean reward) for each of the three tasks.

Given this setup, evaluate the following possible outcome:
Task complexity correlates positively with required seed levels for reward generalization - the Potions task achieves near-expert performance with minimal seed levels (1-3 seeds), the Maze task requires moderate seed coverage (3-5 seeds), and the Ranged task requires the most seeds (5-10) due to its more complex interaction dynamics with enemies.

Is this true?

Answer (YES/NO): NO